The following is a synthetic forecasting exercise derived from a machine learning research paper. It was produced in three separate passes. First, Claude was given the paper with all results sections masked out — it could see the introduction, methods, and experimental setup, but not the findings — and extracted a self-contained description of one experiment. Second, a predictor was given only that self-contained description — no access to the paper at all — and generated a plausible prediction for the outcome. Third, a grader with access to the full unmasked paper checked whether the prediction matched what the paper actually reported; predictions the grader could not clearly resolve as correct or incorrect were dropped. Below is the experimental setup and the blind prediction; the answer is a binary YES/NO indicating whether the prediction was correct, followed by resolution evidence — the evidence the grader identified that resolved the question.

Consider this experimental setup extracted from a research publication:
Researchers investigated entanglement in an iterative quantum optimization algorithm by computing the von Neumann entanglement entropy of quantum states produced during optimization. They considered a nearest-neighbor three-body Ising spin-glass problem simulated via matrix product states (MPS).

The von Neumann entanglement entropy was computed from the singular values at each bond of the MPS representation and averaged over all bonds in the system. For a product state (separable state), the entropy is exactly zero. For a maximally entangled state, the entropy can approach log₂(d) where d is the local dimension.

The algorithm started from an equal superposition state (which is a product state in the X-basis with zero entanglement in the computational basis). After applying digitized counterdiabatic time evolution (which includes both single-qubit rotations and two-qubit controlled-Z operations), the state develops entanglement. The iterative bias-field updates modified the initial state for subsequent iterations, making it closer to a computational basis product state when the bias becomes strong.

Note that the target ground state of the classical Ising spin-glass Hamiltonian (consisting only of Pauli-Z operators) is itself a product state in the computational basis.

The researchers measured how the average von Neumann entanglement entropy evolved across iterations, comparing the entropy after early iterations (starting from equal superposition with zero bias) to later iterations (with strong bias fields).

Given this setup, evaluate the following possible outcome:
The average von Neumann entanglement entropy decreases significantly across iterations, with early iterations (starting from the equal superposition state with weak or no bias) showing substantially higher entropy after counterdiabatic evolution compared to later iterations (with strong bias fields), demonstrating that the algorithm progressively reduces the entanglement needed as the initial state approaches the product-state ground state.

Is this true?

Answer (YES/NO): YES